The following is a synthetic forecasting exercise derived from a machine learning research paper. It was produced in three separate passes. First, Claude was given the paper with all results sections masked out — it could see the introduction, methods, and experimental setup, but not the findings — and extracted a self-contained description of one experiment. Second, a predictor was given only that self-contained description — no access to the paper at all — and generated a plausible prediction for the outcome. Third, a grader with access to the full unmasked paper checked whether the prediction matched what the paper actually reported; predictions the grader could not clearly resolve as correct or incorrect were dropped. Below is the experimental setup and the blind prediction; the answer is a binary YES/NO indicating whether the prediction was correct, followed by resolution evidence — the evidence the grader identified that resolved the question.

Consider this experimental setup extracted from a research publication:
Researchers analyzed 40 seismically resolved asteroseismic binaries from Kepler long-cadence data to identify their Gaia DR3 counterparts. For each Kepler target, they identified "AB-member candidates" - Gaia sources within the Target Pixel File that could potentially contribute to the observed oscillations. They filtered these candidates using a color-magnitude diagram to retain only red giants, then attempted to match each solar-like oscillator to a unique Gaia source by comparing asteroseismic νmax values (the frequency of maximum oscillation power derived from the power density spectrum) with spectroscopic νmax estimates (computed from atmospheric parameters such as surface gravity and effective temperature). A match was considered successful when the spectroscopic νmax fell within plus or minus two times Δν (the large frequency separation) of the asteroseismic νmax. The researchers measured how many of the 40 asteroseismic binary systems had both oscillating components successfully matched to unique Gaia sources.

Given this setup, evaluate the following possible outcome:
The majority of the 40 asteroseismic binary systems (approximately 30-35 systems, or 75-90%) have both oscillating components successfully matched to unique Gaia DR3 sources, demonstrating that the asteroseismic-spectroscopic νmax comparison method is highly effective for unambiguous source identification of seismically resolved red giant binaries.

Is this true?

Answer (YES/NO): NO